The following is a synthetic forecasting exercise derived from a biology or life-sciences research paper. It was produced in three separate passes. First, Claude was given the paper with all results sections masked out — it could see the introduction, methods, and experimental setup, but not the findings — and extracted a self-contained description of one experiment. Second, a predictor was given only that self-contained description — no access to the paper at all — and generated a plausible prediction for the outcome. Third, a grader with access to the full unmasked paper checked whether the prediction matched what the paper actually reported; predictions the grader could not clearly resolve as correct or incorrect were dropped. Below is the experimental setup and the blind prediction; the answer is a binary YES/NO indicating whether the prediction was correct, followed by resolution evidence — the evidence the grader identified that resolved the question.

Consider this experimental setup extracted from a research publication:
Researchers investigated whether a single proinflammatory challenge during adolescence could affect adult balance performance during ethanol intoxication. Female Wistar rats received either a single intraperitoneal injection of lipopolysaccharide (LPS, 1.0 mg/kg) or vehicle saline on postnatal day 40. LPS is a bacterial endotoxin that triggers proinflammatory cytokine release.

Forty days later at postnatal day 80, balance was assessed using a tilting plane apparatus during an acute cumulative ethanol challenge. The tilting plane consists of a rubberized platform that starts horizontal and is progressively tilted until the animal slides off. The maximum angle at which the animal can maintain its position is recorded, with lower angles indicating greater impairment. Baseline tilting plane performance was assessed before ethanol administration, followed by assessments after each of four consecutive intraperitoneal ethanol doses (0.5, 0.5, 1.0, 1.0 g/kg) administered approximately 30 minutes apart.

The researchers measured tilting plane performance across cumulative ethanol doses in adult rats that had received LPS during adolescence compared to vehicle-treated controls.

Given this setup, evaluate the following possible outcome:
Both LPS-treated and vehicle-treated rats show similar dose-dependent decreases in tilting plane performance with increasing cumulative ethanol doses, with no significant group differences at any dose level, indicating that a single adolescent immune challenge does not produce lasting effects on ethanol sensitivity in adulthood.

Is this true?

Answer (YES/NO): NO